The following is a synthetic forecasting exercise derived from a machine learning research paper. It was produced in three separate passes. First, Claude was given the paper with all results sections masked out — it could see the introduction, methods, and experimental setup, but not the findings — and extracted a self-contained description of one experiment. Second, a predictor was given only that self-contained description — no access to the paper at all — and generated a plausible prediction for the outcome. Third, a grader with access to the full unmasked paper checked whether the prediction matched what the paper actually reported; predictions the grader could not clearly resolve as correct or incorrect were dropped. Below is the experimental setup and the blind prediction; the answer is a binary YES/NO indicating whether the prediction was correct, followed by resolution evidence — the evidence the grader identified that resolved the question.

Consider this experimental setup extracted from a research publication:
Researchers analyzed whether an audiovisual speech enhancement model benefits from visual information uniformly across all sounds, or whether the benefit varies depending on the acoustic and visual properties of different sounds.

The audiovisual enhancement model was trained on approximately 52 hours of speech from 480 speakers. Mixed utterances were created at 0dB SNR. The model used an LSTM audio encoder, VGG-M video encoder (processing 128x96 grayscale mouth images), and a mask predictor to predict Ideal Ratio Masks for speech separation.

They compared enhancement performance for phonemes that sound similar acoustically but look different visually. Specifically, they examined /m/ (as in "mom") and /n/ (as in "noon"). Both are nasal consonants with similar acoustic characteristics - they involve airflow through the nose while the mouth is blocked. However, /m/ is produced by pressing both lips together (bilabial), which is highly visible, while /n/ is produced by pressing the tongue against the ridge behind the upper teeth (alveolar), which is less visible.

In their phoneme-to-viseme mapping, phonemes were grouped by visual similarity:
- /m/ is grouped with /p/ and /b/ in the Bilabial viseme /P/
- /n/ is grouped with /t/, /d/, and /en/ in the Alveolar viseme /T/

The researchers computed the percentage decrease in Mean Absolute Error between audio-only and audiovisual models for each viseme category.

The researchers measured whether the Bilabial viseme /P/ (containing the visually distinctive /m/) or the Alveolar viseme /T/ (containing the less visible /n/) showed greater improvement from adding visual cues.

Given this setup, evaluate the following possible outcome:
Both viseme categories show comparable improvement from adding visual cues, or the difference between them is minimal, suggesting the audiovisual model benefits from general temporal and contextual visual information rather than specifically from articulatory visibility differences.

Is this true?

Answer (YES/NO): NO